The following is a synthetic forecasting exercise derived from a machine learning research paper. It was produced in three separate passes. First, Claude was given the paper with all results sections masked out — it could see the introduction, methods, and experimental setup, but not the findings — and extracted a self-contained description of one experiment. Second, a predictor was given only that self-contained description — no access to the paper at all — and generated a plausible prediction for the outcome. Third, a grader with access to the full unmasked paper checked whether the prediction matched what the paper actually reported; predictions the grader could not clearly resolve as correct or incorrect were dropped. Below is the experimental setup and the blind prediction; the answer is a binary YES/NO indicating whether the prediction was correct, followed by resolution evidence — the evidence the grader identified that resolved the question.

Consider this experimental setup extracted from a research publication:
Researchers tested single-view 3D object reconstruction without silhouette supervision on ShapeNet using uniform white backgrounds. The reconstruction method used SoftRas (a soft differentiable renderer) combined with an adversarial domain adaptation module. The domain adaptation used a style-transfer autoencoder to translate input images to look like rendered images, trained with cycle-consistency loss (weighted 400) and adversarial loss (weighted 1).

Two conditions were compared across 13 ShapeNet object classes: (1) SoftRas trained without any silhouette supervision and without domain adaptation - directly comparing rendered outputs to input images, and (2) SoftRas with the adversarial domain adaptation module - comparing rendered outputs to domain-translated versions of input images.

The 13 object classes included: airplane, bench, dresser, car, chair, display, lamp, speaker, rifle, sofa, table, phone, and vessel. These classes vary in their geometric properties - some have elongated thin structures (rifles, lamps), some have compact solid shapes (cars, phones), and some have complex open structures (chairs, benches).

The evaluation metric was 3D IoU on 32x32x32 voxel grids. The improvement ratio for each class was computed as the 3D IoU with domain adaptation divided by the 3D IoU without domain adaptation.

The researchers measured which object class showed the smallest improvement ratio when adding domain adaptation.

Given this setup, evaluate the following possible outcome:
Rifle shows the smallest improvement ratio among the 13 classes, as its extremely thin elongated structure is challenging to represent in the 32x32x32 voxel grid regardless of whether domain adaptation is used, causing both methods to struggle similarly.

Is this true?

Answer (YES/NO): NO